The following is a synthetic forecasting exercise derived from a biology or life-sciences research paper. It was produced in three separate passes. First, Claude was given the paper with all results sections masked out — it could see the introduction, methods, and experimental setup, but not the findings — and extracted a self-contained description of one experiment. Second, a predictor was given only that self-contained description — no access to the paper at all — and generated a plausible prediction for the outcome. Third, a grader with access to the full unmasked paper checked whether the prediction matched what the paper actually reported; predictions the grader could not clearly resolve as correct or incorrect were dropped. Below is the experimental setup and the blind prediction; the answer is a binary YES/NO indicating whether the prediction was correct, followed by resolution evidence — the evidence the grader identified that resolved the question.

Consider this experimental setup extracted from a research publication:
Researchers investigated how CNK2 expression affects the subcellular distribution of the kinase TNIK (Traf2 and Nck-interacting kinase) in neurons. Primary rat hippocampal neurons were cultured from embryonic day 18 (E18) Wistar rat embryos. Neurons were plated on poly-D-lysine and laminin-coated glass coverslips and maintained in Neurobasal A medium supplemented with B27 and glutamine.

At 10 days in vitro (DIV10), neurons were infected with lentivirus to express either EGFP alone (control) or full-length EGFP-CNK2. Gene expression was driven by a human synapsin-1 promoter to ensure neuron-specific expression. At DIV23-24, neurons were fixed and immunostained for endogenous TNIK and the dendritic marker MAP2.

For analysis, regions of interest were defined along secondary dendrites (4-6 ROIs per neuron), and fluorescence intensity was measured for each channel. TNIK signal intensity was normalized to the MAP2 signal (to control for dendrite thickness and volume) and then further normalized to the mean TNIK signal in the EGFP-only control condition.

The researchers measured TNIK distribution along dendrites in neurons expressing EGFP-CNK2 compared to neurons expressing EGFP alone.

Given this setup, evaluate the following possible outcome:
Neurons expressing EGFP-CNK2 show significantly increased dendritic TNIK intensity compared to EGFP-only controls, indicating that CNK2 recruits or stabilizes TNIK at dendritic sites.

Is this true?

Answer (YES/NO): NO